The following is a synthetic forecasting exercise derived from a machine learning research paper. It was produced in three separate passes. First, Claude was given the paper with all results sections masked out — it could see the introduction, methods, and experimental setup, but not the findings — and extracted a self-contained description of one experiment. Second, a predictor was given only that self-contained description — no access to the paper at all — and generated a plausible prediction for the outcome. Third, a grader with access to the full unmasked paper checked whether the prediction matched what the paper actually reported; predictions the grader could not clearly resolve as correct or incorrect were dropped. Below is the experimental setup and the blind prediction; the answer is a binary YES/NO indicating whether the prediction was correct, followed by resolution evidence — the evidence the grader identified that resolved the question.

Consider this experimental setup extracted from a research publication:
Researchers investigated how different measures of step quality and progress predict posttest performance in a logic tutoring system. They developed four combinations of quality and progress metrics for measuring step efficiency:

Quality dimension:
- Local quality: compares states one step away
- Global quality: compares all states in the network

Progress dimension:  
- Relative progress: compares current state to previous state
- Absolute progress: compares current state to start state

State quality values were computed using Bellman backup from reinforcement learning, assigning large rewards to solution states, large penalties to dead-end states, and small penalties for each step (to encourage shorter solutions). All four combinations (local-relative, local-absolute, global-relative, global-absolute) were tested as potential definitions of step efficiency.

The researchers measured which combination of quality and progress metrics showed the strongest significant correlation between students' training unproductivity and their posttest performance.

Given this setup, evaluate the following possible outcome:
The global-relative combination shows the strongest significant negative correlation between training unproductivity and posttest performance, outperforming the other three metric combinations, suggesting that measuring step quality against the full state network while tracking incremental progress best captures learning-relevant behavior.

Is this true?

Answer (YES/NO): NO